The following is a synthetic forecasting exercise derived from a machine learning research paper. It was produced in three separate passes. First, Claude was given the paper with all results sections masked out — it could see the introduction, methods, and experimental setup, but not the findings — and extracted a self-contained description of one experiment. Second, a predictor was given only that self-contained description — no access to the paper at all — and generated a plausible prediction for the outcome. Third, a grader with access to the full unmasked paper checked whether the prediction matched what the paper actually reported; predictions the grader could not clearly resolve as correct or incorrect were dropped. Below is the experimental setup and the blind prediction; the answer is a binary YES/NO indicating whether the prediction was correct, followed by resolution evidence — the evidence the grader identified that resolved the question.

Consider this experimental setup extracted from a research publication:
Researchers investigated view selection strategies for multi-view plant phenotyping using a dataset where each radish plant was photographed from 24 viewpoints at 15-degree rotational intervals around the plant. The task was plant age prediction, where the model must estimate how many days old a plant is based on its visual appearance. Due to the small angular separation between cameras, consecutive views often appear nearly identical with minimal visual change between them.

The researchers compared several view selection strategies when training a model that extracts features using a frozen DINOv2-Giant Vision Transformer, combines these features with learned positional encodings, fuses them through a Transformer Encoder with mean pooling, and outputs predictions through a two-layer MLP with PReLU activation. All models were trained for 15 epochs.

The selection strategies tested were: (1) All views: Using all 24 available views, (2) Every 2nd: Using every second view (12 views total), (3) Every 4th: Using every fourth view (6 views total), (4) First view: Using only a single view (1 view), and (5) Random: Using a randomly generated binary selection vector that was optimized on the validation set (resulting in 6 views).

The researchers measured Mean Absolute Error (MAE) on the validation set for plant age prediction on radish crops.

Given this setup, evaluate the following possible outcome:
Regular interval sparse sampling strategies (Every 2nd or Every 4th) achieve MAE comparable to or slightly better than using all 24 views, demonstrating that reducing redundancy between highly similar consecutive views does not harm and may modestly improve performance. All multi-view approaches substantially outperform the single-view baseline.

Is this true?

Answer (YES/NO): NO